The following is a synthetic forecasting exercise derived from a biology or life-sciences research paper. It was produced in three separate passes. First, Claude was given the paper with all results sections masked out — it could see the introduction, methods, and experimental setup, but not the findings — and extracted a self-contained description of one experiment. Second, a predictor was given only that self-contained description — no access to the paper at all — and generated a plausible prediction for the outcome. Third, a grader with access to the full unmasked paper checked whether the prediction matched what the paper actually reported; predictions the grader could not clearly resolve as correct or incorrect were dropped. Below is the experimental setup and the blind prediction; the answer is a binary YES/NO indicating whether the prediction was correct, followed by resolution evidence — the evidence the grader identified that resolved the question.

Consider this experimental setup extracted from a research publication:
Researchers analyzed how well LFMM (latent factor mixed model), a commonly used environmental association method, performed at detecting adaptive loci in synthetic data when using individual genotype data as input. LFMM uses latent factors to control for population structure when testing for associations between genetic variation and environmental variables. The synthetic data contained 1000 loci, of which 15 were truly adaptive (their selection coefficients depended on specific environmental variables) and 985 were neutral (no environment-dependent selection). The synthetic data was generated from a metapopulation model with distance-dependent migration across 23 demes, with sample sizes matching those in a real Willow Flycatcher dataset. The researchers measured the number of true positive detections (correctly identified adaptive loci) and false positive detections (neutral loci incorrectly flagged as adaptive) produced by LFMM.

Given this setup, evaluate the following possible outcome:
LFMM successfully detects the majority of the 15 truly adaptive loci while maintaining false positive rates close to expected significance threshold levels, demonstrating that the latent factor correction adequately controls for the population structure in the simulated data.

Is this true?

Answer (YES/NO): NO